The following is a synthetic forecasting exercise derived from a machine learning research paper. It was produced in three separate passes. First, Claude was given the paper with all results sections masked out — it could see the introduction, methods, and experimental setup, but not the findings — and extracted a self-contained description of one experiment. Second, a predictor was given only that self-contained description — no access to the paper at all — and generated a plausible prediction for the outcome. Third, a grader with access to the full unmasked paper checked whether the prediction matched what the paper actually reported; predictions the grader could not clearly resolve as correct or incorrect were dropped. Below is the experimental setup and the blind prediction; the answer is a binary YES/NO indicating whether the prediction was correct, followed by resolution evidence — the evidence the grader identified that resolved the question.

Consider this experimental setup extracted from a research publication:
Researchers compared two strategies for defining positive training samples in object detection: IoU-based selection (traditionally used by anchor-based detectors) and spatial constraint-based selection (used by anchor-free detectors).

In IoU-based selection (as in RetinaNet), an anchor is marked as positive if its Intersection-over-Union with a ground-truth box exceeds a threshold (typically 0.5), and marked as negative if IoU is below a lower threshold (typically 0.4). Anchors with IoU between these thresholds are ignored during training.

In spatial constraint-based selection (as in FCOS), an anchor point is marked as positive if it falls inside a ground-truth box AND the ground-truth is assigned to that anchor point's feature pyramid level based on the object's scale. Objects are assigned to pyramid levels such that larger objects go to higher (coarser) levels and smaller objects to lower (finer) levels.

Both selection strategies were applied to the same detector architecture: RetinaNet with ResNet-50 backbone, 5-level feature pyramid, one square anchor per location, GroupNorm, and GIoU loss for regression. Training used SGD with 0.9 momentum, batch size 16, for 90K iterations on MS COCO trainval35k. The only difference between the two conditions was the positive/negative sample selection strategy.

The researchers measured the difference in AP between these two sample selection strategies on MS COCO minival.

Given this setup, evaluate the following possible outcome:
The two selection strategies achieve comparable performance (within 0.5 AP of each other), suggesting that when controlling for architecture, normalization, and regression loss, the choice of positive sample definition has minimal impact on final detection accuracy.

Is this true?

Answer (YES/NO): NO